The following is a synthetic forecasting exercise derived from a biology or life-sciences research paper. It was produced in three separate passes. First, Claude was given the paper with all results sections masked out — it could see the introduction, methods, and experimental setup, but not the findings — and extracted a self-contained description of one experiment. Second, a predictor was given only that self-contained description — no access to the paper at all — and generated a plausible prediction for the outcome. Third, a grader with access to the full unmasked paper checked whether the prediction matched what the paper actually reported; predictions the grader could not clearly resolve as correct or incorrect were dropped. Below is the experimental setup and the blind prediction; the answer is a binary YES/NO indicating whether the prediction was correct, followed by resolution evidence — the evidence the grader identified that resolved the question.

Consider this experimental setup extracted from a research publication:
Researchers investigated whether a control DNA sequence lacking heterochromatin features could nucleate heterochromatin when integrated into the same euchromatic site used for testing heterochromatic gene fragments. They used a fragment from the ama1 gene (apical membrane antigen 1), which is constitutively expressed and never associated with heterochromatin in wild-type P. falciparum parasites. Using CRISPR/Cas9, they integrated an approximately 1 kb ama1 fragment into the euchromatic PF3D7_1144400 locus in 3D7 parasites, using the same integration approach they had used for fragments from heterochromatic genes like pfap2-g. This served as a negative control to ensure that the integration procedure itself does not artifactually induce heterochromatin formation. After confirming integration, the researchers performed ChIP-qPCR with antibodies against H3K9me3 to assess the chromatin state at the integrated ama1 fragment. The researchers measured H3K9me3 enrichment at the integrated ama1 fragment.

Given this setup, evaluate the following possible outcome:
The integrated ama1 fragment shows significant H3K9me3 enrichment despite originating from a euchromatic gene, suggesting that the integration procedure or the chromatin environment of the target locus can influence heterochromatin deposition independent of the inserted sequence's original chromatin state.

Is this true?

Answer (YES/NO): NO